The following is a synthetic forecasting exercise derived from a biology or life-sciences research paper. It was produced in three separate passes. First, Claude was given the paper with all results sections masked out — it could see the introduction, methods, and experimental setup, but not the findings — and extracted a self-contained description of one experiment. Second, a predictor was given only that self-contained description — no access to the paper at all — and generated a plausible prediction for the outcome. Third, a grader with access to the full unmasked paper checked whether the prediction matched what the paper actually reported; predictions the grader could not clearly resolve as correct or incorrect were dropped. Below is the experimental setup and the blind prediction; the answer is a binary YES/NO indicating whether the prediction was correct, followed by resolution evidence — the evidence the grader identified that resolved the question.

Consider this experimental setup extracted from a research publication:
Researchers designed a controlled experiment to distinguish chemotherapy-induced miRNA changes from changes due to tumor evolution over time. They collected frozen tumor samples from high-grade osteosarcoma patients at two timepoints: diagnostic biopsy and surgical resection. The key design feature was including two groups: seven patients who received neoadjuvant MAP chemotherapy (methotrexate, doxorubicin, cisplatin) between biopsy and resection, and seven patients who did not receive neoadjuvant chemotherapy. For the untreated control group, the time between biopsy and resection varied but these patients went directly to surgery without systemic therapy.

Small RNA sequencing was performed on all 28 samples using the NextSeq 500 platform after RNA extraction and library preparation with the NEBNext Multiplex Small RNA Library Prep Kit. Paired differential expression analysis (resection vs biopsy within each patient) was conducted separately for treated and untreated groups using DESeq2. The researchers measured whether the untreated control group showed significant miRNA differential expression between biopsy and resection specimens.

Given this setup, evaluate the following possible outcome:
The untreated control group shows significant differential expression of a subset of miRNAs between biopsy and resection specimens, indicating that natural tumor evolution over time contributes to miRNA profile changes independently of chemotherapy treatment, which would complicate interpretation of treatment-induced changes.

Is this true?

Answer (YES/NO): NO